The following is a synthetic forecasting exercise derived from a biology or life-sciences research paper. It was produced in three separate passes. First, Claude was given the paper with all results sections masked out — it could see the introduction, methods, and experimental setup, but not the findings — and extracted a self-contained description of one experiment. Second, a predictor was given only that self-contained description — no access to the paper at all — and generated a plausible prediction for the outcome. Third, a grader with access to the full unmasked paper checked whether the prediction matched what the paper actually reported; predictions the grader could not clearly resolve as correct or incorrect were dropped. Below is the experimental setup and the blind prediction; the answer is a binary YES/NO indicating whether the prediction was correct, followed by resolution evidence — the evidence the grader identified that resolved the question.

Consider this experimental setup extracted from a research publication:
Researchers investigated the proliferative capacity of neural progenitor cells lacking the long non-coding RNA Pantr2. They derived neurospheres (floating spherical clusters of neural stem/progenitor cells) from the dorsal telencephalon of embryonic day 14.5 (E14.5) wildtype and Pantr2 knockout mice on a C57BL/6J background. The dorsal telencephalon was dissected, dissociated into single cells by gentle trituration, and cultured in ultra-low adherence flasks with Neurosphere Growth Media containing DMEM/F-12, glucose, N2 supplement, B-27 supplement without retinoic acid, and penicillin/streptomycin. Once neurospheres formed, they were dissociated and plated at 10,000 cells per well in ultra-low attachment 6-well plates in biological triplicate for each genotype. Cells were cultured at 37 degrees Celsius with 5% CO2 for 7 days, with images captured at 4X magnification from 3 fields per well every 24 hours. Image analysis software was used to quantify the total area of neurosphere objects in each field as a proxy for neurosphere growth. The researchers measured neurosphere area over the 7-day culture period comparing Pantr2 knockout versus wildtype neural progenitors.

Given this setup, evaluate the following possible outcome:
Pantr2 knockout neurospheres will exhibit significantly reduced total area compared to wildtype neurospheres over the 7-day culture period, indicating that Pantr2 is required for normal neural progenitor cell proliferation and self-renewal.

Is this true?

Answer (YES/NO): YES